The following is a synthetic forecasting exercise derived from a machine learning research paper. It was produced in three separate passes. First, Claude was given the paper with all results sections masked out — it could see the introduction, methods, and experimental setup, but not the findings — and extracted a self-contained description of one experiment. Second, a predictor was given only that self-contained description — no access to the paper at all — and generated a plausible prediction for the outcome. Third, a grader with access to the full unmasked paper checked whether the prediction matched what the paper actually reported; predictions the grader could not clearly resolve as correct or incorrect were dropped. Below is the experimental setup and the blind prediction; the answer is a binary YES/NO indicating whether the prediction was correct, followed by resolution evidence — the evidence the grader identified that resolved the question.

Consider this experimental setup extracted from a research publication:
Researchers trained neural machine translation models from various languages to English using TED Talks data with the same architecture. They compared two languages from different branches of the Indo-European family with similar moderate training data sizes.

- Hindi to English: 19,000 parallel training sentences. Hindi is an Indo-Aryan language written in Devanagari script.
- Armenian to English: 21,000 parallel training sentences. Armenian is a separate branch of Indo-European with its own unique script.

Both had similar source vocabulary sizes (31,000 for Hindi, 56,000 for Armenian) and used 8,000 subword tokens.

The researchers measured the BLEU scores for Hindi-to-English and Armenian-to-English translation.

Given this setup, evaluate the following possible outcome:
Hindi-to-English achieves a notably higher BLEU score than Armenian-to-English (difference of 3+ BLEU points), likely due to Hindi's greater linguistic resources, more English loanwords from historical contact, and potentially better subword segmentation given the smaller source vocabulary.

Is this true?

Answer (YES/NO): NO